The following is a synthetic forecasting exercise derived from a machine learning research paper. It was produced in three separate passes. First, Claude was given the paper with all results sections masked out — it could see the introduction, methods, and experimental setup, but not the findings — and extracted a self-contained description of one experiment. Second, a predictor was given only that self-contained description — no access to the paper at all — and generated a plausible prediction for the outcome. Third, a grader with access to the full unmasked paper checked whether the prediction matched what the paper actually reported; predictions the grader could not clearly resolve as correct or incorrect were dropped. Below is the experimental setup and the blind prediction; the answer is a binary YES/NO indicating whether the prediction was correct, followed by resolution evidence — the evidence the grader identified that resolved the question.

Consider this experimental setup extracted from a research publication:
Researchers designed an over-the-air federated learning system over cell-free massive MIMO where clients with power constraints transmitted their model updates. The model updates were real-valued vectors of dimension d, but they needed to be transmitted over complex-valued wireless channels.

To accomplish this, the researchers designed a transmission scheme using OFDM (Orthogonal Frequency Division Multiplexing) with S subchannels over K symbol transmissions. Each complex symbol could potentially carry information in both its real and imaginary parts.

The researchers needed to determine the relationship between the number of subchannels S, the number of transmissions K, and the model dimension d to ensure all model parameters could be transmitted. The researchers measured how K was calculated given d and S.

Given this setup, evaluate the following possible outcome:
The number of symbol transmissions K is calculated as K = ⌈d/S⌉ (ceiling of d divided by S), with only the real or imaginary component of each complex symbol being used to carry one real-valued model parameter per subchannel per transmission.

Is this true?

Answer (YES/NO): NO